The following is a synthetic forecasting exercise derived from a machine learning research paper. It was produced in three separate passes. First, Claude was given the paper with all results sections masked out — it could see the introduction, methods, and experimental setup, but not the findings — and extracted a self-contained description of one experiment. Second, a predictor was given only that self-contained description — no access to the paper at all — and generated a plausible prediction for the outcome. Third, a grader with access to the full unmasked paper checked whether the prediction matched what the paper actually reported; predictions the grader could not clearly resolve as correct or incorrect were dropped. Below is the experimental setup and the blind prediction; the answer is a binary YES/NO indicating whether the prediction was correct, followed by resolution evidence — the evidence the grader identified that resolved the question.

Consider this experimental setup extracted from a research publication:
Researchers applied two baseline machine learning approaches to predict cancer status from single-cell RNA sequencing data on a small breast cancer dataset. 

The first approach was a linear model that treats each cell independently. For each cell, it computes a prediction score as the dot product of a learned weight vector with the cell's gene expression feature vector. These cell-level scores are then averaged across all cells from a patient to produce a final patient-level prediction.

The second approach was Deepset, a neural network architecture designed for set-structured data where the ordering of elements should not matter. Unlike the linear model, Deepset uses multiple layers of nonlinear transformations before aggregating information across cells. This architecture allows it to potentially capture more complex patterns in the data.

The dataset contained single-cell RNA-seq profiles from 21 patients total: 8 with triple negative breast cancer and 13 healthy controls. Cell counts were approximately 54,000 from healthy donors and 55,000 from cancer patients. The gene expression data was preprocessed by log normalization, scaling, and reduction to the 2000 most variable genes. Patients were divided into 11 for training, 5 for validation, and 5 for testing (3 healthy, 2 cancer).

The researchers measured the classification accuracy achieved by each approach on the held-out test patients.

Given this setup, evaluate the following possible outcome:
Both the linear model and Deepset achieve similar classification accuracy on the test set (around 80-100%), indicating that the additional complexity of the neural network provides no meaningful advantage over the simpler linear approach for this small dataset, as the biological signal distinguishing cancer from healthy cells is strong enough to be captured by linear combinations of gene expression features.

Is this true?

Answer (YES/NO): YES